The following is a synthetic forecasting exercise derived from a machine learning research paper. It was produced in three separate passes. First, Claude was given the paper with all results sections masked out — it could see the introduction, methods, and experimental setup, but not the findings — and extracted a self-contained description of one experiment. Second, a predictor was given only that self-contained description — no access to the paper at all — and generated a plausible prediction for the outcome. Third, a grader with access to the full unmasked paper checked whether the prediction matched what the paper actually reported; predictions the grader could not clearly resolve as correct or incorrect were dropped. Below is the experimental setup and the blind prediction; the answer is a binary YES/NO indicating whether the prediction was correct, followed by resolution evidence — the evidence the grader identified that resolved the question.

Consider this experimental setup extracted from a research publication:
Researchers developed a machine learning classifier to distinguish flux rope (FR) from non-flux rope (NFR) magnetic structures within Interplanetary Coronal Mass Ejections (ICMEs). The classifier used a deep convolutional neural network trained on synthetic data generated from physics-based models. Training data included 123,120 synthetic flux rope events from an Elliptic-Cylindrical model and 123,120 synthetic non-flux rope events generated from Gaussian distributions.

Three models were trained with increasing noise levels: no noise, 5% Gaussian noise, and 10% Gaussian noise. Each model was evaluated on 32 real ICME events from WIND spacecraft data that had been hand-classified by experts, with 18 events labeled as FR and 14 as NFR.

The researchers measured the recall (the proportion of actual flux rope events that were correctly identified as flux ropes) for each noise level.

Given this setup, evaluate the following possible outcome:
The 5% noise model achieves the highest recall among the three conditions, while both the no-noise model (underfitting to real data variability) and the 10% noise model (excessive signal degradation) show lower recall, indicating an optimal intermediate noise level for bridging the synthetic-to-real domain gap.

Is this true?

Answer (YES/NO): YES